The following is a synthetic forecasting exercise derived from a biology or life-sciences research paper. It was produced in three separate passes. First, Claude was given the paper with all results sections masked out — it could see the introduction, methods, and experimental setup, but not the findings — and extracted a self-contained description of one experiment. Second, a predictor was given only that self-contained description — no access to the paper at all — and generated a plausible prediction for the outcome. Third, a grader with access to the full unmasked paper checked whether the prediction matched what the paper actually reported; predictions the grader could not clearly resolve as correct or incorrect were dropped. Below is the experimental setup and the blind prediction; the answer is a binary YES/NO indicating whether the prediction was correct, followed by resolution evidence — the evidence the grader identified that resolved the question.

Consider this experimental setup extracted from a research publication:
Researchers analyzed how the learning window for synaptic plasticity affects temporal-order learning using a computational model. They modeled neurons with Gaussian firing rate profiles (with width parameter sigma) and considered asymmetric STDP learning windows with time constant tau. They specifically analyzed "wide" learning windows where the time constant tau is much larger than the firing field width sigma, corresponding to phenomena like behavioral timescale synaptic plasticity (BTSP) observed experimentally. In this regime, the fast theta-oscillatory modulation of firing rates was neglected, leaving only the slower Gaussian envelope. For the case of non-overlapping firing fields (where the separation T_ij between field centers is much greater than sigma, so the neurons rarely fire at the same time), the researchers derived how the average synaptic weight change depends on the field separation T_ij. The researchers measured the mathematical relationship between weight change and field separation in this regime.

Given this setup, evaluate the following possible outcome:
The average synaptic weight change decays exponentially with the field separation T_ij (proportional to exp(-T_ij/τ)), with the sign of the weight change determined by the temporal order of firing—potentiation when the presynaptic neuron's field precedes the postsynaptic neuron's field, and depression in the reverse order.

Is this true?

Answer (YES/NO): YES